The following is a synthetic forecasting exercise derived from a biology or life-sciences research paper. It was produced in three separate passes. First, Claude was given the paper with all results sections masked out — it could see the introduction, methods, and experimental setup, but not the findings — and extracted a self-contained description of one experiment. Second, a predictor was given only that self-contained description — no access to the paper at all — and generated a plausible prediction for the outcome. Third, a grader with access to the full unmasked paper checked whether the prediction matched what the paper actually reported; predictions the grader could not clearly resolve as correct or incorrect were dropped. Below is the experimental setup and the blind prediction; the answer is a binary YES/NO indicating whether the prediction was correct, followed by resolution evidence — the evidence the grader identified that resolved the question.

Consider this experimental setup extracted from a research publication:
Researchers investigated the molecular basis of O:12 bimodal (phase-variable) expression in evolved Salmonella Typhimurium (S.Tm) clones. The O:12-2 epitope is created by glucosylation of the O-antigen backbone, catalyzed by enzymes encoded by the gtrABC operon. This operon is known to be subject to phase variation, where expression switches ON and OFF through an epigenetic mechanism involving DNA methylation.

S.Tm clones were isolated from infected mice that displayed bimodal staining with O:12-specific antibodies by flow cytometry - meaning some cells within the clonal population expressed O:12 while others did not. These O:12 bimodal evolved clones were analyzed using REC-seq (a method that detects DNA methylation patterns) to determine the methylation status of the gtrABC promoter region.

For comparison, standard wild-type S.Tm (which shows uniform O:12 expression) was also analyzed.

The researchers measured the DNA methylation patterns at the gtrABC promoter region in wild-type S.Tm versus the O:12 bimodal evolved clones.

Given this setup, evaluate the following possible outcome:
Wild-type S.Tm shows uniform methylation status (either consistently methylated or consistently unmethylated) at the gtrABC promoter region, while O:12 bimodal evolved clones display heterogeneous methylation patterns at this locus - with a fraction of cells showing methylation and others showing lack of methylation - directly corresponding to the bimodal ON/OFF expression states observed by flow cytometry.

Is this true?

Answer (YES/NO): NO